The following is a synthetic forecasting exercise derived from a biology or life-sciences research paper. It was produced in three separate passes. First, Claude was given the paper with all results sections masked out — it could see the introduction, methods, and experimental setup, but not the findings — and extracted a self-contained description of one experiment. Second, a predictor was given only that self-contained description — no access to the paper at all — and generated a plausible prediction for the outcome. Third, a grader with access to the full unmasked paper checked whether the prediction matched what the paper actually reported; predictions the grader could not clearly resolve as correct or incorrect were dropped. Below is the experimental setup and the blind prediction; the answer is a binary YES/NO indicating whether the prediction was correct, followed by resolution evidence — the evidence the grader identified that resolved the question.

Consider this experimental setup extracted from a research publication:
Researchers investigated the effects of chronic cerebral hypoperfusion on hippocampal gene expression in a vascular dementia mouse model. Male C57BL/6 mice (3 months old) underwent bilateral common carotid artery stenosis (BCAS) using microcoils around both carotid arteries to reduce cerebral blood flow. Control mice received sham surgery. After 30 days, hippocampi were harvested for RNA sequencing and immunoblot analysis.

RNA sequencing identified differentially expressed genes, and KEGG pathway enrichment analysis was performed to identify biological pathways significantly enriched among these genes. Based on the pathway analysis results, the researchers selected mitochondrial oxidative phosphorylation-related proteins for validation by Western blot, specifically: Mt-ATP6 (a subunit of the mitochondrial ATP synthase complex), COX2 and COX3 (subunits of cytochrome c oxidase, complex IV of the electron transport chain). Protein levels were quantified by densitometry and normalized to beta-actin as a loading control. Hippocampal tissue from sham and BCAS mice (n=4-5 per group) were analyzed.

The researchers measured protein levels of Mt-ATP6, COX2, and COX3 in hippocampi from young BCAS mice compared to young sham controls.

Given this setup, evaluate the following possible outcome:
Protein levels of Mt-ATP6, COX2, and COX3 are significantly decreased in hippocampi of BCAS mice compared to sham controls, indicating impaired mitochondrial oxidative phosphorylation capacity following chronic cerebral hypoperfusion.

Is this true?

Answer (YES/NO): NO